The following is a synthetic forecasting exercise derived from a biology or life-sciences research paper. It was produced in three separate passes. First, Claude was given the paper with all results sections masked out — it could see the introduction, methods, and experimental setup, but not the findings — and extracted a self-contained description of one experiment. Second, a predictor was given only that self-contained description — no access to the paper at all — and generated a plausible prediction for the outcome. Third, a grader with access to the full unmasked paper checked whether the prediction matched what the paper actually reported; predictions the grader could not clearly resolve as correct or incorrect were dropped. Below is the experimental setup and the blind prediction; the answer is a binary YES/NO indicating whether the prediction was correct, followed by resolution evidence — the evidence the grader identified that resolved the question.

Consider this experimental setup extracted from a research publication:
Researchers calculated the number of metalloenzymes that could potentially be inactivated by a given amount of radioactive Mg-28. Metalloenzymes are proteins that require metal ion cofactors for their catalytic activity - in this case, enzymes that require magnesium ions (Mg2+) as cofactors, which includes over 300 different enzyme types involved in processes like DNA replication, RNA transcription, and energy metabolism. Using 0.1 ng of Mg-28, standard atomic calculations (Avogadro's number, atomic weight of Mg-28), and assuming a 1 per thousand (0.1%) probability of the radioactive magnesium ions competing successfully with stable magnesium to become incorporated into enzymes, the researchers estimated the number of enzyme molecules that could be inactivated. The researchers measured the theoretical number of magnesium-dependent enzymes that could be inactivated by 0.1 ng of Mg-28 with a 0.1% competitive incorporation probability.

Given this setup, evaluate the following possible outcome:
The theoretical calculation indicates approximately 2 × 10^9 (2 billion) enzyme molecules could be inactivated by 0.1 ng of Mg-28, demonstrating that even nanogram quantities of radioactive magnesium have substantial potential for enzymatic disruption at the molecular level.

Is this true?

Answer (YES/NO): YES